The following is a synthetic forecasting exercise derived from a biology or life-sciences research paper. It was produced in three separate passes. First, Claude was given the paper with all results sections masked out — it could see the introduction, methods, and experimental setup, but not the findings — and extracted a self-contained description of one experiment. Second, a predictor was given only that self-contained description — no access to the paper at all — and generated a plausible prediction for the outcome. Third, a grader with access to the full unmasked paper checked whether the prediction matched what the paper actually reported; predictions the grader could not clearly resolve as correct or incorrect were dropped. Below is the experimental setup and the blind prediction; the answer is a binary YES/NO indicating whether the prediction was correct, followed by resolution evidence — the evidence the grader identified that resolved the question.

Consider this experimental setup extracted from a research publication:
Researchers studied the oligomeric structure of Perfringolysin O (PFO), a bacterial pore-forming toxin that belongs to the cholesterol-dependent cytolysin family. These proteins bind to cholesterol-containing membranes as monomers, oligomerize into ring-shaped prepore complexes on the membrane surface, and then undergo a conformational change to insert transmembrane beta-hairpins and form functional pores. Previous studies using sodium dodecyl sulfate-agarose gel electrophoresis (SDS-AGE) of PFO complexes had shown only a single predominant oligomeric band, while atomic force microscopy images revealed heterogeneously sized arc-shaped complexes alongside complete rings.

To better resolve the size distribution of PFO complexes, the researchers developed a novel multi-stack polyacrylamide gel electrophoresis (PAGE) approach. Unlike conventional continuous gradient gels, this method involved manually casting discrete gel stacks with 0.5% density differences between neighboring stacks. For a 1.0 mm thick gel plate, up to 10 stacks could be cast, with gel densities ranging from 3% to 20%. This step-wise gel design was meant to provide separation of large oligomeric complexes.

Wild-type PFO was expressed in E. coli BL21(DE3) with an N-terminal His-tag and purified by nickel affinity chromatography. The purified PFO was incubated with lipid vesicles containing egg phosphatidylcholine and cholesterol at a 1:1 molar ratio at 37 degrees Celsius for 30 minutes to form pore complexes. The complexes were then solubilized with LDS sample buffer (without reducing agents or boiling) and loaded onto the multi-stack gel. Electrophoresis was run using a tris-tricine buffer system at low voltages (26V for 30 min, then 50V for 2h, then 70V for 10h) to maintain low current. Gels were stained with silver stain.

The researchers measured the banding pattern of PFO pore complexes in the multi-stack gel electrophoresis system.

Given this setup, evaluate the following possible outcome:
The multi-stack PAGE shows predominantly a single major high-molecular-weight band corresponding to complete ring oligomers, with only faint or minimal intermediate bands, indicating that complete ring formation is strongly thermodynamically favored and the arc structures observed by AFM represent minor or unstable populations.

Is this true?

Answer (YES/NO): NO